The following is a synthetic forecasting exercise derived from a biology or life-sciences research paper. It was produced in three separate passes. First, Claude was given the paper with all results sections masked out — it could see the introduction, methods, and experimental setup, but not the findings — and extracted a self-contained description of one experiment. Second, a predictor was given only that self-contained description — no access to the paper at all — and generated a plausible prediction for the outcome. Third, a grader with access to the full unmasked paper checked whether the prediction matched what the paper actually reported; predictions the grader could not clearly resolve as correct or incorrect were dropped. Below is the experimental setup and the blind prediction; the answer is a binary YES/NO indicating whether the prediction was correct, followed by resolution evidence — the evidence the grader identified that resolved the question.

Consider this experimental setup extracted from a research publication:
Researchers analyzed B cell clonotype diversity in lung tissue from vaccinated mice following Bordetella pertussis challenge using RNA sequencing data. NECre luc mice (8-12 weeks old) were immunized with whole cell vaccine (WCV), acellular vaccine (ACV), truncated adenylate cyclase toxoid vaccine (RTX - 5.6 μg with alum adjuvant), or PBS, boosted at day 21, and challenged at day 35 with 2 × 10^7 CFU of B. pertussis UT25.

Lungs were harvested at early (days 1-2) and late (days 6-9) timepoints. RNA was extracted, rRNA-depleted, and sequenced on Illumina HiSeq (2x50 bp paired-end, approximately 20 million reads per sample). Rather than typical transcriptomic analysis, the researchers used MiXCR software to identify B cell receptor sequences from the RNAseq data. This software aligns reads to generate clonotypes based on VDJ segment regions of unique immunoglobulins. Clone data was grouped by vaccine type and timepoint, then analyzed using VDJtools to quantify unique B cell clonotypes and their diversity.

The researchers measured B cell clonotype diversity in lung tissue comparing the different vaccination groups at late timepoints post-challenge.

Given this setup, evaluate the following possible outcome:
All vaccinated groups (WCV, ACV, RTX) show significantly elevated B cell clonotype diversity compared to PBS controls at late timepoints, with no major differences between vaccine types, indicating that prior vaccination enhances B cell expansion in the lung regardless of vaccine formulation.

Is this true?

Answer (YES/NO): NO